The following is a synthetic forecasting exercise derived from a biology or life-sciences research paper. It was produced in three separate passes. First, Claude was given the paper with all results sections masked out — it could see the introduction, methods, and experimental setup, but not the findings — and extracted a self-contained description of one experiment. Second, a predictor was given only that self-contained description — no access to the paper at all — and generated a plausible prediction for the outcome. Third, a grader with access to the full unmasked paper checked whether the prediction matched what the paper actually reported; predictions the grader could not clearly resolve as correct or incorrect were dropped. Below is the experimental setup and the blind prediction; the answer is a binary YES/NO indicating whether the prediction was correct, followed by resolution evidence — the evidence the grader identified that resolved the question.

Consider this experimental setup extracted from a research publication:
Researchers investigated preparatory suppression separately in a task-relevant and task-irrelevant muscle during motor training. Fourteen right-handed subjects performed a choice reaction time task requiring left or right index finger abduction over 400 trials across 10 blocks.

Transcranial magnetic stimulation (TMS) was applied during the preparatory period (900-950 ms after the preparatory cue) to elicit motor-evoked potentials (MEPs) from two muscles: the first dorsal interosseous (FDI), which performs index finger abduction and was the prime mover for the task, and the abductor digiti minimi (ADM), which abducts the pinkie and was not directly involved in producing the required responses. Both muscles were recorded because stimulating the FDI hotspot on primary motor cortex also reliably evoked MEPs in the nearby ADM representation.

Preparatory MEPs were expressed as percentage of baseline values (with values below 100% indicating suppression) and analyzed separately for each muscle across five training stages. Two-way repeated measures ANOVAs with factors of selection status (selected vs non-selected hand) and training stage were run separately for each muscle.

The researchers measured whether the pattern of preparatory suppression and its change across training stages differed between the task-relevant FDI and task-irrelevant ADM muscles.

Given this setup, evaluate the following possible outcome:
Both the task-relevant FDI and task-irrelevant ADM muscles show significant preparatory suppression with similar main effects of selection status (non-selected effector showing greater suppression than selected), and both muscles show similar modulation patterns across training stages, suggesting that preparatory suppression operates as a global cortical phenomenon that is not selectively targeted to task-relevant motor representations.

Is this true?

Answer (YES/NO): NO